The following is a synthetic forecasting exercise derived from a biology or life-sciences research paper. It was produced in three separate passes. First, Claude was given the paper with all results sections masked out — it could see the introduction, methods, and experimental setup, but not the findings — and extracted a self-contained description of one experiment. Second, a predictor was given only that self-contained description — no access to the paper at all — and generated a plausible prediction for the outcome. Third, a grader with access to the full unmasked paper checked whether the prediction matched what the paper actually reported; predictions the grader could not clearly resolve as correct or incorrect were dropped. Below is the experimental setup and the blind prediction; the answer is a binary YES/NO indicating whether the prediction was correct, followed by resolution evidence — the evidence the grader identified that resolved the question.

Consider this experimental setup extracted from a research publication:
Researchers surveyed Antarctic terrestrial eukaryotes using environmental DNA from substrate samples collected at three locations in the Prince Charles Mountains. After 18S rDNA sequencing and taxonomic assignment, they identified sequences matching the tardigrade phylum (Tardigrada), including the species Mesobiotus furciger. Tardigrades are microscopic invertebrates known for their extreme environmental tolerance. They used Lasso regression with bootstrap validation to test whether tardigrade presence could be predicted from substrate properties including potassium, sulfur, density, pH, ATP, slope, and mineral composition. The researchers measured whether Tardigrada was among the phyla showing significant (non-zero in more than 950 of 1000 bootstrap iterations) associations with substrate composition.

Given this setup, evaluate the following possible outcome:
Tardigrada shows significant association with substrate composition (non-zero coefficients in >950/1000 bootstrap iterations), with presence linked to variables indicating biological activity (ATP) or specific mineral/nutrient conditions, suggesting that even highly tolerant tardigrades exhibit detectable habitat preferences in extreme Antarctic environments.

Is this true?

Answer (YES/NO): NO